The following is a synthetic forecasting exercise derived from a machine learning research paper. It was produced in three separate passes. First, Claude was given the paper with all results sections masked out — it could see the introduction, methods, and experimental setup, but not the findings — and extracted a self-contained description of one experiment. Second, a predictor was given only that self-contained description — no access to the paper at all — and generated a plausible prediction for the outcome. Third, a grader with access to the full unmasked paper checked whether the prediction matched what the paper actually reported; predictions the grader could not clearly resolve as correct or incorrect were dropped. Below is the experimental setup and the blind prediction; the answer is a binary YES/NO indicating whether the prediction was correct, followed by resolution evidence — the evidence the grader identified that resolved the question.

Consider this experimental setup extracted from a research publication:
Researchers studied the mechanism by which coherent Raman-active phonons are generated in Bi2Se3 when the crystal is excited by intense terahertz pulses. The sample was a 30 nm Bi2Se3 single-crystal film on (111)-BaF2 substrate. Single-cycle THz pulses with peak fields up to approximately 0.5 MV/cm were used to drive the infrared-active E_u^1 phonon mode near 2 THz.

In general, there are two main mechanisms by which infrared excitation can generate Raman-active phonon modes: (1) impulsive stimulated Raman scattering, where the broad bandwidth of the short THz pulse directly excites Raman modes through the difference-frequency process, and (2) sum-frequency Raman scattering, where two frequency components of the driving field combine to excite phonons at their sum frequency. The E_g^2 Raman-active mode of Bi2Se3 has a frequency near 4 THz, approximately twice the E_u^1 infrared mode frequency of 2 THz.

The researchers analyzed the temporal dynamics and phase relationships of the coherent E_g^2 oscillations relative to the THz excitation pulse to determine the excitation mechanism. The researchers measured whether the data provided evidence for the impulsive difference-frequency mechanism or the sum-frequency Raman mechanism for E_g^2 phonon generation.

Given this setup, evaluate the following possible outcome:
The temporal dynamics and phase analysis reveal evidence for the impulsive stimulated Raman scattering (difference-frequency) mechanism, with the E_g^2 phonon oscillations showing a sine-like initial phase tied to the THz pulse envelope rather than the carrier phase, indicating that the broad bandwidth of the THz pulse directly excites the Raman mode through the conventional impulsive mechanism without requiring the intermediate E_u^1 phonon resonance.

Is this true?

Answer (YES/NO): NO